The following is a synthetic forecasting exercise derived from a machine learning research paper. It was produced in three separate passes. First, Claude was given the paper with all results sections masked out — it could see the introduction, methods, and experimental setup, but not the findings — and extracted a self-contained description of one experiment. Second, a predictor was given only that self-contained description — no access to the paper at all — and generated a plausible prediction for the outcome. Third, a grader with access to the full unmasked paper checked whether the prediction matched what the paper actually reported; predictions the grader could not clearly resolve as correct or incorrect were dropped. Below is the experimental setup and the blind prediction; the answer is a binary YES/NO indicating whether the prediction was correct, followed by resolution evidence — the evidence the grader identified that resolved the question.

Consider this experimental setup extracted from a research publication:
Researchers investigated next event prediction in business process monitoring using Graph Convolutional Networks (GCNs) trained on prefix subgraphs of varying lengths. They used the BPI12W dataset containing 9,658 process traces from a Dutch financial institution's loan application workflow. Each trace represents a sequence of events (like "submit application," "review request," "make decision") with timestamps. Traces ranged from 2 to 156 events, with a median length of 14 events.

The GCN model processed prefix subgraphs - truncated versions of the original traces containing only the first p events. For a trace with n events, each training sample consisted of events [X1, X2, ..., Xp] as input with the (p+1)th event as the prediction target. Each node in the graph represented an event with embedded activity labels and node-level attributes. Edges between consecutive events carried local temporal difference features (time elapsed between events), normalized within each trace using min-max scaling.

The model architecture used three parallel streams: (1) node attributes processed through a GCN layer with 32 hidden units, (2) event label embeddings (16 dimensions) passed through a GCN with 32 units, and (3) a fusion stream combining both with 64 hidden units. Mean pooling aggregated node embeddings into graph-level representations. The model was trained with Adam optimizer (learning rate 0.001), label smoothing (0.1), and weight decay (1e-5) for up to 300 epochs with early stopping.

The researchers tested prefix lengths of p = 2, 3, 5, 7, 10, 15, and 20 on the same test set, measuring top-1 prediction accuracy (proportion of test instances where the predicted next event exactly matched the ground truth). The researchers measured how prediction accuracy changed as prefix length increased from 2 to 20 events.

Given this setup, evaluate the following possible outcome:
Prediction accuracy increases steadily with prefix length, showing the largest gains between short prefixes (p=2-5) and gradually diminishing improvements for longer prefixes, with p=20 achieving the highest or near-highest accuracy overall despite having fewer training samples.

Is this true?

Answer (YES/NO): NO